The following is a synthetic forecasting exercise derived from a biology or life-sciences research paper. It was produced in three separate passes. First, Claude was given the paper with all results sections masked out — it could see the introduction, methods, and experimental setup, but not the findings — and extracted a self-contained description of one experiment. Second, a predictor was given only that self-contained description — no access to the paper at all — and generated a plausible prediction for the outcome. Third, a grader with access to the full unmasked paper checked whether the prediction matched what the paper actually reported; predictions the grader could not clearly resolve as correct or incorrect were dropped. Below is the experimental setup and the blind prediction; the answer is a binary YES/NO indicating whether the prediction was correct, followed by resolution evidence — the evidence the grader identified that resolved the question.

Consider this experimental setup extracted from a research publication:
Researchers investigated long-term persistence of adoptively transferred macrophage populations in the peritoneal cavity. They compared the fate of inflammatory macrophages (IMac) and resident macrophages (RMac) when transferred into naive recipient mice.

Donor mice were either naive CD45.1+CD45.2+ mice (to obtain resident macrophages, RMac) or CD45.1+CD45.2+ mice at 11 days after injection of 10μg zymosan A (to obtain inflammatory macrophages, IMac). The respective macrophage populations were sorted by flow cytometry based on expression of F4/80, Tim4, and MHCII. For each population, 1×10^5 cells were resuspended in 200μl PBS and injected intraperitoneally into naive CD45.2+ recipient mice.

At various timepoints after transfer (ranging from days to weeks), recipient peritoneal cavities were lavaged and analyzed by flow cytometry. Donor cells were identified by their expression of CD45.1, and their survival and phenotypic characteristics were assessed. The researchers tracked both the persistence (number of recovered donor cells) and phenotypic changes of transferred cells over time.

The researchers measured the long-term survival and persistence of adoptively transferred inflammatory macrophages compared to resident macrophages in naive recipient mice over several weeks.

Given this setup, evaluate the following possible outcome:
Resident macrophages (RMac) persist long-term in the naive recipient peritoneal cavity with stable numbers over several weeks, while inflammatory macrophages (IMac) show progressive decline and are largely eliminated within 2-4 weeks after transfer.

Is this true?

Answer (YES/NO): NO